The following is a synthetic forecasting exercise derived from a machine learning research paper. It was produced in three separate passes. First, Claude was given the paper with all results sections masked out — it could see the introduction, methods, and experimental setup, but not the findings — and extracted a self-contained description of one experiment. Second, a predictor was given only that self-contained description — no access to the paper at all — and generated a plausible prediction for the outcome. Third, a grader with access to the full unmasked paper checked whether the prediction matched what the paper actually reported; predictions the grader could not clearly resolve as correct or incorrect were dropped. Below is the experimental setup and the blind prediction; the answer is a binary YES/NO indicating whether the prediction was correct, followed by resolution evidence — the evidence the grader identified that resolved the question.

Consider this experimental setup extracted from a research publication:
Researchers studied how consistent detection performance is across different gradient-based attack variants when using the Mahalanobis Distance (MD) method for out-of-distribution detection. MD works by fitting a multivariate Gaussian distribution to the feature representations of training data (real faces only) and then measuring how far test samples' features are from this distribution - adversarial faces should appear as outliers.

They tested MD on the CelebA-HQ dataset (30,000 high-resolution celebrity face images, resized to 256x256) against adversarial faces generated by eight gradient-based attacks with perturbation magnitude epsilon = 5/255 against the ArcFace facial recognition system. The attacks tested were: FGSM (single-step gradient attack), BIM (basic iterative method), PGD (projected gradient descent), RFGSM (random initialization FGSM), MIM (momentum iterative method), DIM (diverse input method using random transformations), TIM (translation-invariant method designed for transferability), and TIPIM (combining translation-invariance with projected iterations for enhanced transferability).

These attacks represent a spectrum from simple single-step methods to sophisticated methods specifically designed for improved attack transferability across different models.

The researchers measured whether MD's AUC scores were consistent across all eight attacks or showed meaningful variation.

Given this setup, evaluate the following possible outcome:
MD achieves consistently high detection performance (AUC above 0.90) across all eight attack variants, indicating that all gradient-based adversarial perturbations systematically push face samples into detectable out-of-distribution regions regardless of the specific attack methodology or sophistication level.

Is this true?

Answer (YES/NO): NO